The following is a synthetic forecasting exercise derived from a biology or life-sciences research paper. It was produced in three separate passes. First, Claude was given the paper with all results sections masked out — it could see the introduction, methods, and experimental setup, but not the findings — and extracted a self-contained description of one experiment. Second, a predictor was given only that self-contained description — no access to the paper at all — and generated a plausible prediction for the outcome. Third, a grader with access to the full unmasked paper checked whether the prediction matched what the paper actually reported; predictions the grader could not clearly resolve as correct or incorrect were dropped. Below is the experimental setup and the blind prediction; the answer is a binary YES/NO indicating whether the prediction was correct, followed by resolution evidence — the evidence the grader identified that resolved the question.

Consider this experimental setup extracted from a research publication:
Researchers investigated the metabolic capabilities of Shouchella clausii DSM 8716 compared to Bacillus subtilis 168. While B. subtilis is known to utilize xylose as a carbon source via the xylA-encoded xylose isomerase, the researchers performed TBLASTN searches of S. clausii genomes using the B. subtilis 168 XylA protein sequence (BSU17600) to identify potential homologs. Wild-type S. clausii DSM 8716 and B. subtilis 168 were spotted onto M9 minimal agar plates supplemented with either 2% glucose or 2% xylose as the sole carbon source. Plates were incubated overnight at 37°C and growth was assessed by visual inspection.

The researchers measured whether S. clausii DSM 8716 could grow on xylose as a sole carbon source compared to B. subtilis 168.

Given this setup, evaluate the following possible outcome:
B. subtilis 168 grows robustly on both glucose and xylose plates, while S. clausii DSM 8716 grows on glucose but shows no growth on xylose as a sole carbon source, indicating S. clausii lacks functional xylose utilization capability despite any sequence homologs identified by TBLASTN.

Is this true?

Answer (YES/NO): NO